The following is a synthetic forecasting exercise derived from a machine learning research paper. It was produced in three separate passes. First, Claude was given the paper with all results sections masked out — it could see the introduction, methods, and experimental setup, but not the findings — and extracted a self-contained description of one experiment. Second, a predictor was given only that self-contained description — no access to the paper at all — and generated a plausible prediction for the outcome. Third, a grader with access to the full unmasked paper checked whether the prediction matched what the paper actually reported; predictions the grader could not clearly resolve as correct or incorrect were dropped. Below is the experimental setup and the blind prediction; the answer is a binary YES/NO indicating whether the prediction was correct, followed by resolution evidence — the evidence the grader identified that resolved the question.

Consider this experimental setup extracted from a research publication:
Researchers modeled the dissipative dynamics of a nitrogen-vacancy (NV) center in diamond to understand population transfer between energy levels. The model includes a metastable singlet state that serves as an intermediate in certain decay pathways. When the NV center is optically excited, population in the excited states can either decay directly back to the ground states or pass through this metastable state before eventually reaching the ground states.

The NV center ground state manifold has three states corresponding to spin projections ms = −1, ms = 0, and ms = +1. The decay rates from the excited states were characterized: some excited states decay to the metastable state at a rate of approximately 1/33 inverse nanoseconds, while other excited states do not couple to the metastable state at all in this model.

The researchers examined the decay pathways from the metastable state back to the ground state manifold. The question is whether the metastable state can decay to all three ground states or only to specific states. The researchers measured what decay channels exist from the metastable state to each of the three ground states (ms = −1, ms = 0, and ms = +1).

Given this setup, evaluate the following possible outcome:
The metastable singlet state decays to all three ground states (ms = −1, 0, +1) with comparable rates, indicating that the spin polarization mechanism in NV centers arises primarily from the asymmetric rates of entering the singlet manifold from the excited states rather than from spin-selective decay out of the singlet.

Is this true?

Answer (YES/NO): NO